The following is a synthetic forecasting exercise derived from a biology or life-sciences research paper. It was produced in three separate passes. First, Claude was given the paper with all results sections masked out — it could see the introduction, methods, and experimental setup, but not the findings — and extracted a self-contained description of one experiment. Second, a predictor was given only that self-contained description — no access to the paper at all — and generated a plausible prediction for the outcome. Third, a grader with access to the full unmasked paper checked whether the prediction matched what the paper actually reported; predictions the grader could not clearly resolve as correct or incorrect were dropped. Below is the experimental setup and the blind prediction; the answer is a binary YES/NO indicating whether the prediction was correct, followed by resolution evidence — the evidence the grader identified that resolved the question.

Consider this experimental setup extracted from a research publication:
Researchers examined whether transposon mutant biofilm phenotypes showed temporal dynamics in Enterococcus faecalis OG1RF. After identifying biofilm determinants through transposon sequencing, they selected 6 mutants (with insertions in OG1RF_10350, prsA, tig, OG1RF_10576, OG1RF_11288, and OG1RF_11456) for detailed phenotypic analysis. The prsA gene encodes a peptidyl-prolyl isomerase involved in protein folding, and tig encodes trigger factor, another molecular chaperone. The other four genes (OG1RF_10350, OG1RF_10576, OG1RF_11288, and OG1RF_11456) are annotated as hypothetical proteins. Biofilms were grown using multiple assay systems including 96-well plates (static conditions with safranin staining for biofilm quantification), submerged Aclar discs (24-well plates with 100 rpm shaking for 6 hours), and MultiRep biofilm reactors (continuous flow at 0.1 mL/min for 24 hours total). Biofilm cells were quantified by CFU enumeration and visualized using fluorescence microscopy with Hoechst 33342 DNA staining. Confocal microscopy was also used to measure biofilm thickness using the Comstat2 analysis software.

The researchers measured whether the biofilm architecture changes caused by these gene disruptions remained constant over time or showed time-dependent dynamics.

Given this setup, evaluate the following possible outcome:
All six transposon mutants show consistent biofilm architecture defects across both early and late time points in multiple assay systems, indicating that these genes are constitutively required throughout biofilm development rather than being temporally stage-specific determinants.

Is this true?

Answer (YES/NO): NO